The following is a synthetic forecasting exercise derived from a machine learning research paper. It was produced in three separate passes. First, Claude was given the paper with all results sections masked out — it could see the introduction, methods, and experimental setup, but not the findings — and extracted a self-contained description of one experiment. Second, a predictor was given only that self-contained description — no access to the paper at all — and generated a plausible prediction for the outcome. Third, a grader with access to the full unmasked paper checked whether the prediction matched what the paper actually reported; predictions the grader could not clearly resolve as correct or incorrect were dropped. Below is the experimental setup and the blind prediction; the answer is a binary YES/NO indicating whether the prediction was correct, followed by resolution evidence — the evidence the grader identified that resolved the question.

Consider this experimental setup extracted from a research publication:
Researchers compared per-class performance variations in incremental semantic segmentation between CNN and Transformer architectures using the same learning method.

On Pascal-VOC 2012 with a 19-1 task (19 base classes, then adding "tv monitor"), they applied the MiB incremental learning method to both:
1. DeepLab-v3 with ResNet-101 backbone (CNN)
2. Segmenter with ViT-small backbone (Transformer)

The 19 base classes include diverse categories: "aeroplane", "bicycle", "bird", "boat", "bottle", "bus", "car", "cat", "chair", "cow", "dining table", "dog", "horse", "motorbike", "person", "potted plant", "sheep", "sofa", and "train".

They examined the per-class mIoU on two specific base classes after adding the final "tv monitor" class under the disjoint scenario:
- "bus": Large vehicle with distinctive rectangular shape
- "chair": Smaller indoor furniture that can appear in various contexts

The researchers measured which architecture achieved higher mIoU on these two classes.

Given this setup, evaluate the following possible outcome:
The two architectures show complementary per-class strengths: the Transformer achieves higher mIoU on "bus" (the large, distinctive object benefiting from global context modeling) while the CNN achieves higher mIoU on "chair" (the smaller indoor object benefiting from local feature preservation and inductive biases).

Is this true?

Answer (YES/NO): NO